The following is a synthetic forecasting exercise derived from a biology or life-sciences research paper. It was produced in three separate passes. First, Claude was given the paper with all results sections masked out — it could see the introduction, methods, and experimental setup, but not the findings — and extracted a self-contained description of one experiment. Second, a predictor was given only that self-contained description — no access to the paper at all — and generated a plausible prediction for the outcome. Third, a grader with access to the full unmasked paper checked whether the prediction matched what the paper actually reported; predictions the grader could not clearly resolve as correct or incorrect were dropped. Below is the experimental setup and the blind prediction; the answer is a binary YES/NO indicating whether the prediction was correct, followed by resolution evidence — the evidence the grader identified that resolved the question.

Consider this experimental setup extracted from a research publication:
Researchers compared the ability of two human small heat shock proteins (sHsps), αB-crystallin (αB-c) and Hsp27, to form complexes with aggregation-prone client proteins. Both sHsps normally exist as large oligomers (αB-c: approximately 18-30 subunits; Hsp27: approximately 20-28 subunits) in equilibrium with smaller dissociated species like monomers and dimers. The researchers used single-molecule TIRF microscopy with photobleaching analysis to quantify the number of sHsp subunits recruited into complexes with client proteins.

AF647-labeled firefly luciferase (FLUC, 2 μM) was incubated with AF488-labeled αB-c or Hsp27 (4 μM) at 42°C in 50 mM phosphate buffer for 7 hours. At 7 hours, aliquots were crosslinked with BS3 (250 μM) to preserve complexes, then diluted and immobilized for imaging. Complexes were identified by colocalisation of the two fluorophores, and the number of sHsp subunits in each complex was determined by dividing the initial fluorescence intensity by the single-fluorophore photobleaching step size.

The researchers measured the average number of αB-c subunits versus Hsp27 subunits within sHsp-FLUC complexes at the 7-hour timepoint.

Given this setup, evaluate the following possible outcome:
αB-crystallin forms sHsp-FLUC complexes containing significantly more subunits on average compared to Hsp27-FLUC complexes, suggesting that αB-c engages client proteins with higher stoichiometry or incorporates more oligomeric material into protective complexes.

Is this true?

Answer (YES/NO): YES